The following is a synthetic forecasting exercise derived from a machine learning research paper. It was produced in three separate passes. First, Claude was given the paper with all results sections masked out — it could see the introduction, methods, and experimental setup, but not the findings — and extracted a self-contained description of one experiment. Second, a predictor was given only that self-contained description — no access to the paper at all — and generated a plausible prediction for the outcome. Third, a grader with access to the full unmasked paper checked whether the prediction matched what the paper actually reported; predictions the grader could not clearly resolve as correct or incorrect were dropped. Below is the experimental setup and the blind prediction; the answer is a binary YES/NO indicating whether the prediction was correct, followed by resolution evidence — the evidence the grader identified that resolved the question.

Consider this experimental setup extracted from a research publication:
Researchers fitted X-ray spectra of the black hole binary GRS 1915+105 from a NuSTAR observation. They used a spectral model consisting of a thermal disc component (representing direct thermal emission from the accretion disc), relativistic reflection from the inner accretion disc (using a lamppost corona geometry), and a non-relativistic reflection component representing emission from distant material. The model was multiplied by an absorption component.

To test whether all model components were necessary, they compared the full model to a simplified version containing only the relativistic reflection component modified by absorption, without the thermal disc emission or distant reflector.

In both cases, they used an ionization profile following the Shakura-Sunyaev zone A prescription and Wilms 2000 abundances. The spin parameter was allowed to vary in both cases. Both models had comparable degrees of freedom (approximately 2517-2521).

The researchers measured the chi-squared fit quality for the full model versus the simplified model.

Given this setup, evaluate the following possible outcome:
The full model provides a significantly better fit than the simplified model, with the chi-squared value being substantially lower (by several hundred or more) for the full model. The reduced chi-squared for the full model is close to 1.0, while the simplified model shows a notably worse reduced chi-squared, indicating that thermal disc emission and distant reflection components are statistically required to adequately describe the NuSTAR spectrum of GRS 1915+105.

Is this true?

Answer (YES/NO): NO